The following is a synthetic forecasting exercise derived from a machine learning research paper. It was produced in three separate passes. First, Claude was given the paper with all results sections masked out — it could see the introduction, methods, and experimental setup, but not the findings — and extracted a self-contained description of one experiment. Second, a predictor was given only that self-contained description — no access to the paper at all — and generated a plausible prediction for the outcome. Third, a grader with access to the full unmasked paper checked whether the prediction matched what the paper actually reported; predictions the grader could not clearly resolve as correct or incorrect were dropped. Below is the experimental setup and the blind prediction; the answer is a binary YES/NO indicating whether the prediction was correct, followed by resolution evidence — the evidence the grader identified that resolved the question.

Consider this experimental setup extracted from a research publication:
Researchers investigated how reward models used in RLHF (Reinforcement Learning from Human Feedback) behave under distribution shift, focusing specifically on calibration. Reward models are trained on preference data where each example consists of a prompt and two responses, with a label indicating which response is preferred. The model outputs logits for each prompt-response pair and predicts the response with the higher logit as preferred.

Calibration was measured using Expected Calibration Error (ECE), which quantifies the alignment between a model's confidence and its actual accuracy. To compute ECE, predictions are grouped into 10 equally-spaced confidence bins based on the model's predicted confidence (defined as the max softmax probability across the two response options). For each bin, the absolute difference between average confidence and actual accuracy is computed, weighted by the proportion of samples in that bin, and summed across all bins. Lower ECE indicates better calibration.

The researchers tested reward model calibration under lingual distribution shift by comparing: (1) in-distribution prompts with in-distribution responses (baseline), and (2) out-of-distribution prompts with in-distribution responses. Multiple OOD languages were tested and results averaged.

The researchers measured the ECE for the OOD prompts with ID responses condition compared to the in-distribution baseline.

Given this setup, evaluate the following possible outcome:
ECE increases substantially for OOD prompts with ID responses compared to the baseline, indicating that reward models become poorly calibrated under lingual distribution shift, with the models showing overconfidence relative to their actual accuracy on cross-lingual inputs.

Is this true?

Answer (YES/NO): NO